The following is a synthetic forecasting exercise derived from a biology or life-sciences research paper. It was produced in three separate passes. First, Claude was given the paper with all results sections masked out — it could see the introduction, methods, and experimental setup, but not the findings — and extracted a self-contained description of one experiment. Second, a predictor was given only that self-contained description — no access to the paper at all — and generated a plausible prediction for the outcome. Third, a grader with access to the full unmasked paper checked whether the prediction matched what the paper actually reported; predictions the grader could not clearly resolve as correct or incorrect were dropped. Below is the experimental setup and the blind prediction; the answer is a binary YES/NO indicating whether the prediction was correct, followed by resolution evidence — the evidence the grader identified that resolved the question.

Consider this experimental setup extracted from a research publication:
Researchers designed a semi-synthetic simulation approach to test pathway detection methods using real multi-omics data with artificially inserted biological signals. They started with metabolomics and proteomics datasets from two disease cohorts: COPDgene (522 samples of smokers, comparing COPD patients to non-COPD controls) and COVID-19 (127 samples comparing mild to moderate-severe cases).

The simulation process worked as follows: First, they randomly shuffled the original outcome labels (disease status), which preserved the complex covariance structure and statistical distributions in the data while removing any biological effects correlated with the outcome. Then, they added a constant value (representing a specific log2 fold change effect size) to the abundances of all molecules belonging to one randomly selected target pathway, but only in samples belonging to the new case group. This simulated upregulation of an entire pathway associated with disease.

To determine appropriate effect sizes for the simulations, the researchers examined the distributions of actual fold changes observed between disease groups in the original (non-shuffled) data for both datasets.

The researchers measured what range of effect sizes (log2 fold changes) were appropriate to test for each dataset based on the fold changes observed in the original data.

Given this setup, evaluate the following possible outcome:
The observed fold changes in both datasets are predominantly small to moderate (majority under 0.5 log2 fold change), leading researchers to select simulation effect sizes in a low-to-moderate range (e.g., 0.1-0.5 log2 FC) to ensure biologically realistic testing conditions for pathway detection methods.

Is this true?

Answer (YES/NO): NO